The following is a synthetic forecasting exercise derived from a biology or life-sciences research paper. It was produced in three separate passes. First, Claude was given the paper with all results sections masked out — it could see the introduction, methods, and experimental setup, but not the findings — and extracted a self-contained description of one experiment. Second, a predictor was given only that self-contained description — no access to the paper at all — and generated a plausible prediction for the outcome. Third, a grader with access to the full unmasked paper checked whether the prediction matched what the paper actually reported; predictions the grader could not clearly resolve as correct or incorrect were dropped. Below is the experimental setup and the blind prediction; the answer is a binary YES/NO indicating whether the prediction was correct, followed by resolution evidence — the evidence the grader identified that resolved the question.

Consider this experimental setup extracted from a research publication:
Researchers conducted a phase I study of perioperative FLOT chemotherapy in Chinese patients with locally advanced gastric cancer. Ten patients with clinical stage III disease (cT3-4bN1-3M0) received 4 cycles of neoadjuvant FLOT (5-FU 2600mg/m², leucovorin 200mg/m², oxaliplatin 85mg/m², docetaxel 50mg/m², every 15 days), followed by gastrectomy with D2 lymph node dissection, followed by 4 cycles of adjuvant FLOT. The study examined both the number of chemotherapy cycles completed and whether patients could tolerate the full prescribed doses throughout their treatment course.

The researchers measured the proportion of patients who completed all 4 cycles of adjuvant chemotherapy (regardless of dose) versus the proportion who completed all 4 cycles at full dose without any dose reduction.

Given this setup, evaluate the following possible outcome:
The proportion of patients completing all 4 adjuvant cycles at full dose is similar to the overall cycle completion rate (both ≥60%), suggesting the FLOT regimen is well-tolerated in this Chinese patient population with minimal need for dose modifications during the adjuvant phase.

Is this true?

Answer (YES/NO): NO